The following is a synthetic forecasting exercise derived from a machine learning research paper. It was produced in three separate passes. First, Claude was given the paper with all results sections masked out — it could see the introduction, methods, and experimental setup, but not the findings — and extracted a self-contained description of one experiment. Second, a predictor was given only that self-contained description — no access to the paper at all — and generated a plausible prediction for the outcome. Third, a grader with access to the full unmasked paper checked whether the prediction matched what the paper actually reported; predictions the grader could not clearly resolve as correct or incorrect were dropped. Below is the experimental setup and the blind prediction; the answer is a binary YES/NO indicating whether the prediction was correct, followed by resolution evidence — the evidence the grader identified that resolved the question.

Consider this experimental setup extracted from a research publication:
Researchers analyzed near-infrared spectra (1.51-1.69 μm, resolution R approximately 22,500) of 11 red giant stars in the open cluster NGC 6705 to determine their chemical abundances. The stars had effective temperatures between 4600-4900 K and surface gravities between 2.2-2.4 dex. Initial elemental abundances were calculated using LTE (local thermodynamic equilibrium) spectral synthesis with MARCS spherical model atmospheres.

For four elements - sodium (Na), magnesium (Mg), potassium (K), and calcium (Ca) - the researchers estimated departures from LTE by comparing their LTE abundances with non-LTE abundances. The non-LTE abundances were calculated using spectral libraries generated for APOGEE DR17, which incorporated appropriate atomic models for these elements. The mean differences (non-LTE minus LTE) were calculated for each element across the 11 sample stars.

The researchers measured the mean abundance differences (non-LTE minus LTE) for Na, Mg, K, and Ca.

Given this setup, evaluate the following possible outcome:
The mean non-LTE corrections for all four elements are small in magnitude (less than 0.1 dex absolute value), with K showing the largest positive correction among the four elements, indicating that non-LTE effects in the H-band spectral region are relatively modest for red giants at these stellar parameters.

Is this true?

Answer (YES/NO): YES